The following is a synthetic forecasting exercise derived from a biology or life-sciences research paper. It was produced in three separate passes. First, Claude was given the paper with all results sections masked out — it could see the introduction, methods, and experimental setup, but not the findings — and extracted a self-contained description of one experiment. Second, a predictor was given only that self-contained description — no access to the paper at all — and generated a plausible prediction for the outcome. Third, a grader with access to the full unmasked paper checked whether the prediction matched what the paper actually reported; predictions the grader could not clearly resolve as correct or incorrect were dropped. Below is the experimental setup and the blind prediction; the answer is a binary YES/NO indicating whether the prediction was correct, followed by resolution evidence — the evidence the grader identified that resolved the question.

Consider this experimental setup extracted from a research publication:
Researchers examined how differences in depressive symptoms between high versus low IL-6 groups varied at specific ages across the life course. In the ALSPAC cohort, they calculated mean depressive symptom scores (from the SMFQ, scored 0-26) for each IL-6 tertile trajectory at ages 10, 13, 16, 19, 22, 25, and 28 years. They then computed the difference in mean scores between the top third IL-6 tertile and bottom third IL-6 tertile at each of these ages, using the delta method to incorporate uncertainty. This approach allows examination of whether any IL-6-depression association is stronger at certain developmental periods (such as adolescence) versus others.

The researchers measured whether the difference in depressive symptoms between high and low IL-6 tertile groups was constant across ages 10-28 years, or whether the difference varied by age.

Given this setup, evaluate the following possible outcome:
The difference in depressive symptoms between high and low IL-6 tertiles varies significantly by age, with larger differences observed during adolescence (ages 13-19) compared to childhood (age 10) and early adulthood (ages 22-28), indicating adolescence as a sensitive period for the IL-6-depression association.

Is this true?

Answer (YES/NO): YES